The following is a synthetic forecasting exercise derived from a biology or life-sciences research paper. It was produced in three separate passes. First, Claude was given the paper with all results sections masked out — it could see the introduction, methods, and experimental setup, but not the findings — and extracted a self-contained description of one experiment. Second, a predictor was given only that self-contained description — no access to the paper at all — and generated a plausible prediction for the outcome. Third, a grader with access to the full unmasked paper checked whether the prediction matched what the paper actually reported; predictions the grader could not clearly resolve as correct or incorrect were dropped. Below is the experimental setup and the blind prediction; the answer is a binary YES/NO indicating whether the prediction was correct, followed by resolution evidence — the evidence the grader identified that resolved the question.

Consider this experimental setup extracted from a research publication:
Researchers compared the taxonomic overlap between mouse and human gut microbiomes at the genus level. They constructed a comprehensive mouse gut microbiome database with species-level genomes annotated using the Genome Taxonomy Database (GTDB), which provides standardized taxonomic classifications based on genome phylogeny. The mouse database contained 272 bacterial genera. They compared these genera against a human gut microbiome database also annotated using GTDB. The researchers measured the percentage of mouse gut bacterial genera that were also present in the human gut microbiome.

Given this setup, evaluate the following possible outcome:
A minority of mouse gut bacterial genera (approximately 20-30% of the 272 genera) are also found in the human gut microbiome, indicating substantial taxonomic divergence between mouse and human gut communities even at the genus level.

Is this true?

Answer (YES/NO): NO